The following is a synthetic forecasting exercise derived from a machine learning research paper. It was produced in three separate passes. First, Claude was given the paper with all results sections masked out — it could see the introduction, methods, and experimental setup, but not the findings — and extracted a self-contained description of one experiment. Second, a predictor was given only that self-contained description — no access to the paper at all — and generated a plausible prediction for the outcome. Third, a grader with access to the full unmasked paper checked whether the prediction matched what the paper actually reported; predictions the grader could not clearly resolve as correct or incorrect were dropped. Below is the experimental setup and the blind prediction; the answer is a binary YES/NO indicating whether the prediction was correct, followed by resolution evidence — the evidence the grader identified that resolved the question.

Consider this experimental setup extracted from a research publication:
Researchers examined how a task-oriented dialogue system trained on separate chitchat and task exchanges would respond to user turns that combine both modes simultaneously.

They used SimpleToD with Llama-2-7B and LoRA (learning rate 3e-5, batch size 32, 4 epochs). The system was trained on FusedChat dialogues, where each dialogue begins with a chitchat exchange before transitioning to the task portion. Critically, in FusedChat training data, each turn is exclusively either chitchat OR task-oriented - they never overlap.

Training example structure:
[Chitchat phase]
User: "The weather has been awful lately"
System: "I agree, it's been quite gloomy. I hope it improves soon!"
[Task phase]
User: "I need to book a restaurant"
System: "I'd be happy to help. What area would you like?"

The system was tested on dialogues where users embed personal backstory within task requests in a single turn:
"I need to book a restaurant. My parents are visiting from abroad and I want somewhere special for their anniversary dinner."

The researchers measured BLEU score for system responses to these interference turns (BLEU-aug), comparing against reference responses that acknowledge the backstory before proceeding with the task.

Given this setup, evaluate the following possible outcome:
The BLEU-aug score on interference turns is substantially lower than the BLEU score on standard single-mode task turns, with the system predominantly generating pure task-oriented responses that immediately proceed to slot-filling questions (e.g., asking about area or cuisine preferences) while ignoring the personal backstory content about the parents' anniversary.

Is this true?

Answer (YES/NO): NO